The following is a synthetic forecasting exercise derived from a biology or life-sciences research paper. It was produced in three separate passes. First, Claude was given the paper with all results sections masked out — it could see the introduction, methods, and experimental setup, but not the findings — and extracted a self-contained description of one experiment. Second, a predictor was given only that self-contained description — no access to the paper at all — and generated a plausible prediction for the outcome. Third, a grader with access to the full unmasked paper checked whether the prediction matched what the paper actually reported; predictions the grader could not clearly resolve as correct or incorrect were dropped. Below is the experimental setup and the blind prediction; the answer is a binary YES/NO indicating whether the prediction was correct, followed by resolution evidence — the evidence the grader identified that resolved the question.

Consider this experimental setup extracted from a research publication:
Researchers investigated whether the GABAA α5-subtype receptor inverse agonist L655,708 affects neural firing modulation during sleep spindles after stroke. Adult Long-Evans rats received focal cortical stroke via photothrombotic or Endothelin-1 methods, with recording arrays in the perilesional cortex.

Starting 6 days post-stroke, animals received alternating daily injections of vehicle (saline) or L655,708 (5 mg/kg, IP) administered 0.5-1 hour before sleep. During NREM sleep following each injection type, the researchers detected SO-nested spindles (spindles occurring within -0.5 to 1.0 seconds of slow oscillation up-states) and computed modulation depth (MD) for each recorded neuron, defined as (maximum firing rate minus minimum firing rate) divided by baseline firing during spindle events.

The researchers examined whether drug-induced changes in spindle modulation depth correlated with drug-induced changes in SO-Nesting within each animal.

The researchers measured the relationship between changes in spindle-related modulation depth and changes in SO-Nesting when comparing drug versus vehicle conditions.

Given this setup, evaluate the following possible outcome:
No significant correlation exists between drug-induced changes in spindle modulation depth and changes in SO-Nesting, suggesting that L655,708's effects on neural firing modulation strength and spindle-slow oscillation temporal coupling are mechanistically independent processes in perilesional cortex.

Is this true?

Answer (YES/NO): NO